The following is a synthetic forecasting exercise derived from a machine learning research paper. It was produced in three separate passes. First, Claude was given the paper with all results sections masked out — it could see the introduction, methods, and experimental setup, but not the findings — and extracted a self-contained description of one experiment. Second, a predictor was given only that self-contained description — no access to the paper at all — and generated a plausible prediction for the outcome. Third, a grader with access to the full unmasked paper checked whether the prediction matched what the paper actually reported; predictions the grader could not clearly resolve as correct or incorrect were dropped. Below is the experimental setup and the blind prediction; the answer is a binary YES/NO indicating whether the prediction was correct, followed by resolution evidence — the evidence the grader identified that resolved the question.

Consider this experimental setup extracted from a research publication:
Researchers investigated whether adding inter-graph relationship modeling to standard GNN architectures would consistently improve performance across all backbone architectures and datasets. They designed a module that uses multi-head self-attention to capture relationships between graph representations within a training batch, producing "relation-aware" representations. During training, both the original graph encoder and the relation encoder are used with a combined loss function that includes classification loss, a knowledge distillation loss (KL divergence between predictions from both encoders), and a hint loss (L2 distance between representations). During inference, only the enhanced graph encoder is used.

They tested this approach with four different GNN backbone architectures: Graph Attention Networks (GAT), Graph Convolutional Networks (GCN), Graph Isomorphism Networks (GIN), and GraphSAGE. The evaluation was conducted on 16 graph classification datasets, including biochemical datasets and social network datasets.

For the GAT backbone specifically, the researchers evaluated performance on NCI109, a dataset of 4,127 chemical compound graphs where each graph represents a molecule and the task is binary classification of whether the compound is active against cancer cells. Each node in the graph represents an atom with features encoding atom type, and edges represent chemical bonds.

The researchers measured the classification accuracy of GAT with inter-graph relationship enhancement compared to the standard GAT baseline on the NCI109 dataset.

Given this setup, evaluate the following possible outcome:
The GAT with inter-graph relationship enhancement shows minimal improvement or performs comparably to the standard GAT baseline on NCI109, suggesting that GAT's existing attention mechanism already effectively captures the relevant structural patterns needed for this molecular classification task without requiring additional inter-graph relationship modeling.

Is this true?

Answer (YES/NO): YES